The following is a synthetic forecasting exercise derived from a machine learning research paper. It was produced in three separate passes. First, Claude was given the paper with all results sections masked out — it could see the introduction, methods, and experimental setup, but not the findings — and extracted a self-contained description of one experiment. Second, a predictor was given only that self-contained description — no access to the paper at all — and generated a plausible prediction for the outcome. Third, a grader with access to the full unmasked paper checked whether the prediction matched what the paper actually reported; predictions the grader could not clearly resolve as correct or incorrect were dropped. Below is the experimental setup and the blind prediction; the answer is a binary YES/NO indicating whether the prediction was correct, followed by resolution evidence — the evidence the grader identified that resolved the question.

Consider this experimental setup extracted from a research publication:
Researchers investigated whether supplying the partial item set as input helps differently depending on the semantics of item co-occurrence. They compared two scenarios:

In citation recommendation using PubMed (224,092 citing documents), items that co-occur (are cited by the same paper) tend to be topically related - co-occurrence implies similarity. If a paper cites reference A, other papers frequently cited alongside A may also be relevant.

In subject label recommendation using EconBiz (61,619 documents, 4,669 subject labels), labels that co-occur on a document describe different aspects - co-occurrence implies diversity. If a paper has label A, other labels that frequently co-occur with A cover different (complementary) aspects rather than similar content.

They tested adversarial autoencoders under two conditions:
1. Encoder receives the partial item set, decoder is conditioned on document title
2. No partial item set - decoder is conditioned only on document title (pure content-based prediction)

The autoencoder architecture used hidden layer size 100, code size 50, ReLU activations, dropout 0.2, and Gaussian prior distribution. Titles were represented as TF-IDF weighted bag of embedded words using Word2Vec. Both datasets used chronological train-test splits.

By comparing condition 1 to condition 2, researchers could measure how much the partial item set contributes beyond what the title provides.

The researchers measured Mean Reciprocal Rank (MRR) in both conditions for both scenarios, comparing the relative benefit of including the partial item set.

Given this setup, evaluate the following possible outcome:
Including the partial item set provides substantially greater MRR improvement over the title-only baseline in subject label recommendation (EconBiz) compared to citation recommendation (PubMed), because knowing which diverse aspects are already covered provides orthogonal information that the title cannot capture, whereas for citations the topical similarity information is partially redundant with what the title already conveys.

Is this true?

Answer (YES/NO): NO